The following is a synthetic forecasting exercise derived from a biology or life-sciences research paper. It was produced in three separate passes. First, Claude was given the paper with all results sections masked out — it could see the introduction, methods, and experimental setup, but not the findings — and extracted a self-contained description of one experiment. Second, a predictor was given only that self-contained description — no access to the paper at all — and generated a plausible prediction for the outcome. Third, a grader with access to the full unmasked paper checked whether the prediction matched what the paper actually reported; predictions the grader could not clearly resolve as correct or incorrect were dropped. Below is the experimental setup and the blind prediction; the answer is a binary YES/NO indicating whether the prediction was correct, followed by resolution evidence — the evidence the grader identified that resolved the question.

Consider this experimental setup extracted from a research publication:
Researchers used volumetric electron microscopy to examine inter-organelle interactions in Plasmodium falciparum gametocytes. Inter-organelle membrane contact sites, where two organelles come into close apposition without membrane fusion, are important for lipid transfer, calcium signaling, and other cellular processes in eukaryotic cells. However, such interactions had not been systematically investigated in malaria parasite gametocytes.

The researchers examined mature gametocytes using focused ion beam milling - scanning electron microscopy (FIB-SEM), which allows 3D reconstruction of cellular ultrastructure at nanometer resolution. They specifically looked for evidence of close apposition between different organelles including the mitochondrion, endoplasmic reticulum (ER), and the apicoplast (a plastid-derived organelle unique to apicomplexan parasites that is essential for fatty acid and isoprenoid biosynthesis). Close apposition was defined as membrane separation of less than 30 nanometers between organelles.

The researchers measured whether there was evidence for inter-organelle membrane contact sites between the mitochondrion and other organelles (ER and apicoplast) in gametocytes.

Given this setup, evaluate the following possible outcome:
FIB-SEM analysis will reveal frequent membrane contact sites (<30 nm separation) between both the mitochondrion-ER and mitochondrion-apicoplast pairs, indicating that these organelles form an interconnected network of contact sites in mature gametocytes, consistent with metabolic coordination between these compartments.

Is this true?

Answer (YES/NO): YES